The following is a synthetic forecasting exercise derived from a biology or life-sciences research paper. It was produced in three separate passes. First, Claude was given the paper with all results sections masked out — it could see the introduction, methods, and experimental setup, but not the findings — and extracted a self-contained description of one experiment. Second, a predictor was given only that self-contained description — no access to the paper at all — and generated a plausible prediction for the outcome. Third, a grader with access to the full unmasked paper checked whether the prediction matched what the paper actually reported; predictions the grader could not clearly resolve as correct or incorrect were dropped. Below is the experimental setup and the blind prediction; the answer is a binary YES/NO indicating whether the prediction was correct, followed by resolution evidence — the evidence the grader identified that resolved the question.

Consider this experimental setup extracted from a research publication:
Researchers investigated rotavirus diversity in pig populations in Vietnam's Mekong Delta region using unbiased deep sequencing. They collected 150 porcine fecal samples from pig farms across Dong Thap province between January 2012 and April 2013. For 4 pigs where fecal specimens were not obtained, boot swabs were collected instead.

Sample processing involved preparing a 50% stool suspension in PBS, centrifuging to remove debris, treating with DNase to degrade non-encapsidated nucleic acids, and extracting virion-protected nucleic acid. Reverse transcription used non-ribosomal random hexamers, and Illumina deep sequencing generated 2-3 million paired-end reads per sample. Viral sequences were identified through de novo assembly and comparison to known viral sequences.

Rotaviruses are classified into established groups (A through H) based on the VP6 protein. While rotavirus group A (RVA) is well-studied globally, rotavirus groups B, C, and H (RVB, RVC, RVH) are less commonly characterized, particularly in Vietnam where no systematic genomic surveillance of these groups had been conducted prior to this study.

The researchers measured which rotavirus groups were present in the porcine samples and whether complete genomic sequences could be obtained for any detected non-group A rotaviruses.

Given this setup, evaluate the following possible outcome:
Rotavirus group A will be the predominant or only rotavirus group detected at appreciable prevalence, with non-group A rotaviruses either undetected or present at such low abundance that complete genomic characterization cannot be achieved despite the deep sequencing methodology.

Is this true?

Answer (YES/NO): NO